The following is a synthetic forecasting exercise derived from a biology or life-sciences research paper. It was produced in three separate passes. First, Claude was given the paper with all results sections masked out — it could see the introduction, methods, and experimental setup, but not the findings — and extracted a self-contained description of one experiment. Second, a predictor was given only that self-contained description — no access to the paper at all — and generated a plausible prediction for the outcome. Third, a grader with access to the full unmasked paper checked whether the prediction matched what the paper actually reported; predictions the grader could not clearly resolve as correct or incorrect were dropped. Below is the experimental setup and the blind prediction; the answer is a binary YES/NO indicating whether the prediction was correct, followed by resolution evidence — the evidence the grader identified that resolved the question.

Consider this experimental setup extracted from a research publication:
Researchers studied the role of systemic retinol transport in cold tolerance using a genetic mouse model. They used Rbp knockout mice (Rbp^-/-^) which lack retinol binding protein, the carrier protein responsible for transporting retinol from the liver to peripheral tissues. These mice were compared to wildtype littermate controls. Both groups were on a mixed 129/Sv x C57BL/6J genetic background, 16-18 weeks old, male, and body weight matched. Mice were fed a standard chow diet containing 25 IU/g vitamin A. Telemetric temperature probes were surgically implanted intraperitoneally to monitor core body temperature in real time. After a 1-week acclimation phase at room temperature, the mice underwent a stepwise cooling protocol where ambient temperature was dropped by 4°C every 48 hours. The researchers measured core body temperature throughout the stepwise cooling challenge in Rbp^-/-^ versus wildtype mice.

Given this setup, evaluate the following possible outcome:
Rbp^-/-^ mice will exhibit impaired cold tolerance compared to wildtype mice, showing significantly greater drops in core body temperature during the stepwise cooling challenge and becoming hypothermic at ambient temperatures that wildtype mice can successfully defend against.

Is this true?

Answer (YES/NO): YES